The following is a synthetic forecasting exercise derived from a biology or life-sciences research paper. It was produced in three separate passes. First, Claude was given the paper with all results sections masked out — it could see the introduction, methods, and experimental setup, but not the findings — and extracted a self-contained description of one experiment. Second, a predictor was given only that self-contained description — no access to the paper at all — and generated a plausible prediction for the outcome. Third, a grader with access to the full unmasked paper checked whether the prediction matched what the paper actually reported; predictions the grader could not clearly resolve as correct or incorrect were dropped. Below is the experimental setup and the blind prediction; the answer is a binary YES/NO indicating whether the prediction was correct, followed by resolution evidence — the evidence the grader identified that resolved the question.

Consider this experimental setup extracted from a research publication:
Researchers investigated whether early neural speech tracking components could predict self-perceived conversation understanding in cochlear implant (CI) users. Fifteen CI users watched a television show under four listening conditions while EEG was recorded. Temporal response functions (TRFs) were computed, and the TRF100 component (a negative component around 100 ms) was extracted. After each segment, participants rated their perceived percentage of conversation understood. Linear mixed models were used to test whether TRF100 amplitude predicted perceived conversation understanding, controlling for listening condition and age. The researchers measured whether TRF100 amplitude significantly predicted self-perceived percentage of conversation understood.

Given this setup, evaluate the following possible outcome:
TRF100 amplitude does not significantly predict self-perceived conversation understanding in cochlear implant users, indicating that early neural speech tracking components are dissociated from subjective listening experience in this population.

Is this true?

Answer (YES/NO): NO